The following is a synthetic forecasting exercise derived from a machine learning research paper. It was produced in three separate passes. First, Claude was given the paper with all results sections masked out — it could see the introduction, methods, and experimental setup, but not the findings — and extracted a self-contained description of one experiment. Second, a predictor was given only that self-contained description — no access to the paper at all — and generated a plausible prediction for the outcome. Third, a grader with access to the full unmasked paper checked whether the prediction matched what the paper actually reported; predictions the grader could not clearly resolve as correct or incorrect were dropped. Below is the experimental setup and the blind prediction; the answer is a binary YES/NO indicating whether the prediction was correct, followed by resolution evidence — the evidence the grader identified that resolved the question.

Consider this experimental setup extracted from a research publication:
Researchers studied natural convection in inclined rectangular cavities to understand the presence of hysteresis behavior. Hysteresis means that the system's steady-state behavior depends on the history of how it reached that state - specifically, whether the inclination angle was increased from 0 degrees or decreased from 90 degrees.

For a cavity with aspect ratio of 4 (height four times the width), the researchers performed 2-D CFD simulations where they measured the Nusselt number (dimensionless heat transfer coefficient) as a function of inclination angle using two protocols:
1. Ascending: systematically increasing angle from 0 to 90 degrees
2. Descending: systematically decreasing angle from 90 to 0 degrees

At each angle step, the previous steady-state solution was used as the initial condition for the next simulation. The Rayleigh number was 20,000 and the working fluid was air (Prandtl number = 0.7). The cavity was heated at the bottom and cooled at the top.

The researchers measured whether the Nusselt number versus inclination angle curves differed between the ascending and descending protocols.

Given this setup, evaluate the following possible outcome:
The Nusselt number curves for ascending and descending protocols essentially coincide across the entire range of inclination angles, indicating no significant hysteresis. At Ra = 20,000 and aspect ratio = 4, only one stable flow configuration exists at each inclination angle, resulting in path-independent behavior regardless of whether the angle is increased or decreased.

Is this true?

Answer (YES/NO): NO